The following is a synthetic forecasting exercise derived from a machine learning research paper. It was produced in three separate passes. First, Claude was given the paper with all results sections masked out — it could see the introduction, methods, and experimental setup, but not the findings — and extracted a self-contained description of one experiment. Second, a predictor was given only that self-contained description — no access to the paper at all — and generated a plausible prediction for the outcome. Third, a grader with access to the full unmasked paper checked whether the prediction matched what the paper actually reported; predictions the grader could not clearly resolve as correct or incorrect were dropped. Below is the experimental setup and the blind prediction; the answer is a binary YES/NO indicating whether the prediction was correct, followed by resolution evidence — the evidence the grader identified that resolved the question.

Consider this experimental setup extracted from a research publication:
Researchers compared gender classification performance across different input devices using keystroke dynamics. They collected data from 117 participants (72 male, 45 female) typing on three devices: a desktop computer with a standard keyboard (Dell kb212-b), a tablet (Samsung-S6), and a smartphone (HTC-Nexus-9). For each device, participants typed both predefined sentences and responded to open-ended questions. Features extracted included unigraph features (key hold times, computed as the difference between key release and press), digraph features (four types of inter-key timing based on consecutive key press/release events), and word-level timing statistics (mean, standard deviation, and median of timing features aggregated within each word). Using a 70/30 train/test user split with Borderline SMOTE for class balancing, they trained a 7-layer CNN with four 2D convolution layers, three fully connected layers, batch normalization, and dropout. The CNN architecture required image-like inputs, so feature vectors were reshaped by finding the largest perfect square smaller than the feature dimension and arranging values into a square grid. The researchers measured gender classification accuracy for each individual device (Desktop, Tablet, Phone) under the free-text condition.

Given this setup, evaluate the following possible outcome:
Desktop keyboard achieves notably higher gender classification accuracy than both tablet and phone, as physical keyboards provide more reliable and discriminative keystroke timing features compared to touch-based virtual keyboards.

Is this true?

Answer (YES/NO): YES